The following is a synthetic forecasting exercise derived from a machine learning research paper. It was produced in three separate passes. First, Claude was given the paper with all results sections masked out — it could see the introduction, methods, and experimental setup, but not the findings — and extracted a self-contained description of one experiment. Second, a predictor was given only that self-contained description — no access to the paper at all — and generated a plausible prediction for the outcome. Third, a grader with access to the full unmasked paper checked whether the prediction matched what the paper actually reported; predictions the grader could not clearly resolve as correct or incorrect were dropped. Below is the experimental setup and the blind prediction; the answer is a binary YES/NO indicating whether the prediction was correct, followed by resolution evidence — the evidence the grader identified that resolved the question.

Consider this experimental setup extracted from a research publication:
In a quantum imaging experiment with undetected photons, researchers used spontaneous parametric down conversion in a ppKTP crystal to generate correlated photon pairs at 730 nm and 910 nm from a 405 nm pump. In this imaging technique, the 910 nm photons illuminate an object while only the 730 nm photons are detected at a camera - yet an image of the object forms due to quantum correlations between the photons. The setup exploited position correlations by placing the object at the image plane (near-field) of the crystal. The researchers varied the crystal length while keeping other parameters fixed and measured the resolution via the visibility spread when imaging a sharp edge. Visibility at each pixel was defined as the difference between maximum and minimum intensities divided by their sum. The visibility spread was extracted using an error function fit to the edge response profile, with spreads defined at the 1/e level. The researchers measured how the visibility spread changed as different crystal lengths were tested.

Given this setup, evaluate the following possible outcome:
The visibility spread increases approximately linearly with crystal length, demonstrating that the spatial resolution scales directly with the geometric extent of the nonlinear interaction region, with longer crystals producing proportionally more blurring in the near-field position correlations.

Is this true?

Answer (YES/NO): NO